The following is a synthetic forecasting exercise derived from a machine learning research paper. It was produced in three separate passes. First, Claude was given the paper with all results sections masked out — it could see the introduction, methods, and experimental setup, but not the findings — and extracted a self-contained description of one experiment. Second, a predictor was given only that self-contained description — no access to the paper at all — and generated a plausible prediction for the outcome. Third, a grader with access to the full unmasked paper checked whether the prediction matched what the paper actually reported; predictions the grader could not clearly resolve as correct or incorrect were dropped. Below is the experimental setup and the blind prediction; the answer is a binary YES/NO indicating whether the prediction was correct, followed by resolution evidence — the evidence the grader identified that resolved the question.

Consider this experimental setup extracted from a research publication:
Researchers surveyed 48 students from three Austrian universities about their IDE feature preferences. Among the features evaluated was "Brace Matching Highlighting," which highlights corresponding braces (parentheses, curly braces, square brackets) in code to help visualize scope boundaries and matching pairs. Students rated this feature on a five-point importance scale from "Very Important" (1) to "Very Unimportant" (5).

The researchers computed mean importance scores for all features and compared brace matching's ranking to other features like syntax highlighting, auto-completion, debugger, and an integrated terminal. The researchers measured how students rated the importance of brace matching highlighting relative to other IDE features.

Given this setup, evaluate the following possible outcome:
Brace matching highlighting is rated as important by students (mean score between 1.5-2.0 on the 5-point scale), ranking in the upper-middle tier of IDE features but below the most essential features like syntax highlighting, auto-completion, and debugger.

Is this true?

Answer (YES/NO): NO